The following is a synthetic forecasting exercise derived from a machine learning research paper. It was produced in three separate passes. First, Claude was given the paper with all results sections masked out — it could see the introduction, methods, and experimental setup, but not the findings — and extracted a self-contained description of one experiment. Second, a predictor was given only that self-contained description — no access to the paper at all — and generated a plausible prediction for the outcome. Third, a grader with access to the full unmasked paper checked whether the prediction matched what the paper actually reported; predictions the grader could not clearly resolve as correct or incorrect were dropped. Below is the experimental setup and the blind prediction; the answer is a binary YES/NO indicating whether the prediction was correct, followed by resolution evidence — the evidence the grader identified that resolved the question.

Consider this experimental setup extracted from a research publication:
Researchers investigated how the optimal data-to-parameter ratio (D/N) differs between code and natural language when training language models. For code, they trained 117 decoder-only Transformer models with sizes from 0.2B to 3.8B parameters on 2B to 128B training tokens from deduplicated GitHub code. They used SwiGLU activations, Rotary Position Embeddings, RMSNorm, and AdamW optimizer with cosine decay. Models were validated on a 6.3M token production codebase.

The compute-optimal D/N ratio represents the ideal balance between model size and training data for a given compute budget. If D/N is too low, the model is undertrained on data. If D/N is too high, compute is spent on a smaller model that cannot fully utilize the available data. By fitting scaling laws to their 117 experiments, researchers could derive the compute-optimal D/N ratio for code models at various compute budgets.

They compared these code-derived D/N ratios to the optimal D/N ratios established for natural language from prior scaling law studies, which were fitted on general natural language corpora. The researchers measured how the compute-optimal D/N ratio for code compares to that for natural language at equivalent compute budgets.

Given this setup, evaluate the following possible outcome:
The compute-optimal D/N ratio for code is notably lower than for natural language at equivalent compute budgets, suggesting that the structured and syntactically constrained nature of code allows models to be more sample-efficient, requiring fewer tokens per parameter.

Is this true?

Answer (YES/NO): NO